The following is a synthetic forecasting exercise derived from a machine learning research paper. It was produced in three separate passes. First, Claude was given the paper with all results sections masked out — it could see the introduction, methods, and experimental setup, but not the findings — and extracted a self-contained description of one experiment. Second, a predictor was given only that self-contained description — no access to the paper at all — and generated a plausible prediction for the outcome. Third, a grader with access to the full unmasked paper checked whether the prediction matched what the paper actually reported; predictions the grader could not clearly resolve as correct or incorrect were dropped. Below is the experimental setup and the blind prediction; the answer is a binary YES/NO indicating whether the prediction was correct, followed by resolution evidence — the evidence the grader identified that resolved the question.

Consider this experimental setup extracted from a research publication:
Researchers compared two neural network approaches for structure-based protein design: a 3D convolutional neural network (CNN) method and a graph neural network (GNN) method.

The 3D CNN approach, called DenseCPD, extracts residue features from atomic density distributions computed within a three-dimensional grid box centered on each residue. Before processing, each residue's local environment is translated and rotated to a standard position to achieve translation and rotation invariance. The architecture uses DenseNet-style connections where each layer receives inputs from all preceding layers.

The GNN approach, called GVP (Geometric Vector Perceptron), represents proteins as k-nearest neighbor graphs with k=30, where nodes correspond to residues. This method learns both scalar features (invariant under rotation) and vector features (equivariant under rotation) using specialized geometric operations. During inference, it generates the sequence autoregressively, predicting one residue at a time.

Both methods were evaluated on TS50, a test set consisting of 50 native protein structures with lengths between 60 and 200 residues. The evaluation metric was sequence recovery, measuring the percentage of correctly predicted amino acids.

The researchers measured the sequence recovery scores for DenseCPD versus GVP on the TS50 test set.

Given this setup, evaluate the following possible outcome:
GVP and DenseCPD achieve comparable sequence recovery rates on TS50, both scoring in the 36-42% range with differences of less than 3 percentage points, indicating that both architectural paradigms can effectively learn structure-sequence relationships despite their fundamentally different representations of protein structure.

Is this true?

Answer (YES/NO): NO